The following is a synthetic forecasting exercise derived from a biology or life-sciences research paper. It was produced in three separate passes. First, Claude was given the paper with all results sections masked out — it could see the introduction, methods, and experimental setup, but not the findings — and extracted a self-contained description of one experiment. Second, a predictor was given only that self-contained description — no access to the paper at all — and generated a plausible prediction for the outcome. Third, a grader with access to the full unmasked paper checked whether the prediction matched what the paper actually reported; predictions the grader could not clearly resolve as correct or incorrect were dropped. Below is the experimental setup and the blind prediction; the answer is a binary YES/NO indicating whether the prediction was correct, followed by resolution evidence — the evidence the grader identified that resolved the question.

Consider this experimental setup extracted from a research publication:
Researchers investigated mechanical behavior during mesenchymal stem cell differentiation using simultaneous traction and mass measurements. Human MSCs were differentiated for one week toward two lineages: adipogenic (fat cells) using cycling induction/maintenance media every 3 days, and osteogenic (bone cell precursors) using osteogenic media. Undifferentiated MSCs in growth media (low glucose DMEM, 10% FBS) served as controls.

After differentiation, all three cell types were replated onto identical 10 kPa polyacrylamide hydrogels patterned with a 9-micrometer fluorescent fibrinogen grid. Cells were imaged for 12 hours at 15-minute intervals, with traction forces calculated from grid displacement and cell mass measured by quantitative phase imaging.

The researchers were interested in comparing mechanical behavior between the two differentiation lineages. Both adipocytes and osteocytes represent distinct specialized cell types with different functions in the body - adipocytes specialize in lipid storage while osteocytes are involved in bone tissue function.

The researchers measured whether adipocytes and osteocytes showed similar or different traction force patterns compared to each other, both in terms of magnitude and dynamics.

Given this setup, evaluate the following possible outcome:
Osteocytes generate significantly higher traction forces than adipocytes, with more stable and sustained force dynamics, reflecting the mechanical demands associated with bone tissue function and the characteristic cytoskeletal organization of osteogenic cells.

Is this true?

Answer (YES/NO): NO